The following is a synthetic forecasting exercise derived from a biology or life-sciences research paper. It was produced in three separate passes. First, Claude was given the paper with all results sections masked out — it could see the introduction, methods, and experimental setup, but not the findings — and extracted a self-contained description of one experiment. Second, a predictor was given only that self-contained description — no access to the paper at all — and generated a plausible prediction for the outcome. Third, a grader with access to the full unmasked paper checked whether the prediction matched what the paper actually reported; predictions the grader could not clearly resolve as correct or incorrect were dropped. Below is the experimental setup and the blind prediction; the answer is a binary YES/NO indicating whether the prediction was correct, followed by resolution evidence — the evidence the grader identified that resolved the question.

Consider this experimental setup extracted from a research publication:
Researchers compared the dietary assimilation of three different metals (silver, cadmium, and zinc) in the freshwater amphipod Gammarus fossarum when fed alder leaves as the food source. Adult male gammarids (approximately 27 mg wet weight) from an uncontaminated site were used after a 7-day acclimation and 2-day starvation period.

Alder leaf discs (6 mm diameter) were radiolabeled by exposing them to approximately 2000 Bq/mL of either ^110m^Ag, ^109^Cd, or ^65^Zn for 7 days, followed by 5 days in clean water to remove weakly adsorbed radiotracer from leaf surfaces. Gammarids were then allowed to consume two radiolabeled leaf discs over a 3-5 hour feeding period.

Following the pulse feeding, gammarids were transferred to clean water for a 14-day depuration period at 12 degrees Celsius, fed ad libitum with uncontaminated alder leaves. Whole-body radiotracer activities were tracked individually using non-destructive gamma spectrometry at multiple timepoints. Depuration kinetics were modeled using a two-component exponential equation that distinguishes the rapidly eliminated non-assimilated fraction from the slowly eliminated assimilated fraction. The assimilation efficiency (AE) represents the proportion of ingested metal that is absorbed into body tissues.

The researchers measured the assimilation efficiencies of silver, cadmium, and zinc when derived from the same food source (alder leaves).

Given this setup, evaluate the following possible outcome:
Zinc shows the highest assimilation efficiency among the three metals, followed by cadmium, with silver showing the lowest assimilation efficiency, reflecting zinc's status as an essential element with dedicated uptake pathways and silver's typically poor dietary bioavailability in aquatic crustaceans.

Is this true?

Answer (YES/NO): NO